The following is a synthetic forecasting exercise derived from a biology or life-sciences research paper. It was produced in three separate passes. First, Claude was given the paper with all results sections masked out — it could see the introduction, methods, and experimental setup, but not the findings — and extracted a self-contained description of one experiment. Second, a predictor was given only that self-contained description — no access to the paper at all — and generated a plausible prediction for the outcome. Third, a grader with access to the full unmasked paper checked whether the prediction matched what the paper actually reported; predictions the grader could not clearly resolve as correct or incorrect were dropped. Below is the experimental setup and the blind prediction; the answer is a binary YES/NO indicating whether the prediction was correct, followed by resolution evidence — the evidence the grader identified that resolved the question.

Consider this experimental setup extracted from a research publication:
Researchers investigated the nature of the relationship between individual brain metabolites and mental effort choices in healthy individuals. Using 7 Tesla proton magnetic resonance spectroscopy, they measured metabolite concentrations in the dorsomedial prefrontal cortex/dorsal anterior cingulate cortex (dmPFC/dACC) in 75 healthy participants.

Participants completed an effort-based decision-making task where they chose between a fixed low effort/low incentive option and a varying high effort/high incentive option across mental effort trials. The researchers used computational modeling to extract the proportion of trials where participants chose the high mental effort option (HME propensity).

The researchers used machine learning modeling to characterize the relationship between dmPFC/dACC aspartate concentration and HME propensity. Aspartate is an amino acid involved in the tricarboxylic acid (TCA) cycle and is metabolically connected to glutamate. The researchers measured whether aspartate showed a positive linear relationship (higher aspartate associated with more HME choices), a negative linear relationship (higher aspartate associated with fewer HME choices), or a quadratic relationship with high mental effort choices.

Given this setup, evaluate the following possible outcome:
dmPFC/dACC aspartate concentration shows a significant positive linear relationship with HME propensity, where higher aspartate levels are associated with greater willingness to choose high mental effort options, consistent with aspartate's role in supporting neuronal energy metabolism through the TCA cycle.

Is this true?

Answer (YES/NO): NO